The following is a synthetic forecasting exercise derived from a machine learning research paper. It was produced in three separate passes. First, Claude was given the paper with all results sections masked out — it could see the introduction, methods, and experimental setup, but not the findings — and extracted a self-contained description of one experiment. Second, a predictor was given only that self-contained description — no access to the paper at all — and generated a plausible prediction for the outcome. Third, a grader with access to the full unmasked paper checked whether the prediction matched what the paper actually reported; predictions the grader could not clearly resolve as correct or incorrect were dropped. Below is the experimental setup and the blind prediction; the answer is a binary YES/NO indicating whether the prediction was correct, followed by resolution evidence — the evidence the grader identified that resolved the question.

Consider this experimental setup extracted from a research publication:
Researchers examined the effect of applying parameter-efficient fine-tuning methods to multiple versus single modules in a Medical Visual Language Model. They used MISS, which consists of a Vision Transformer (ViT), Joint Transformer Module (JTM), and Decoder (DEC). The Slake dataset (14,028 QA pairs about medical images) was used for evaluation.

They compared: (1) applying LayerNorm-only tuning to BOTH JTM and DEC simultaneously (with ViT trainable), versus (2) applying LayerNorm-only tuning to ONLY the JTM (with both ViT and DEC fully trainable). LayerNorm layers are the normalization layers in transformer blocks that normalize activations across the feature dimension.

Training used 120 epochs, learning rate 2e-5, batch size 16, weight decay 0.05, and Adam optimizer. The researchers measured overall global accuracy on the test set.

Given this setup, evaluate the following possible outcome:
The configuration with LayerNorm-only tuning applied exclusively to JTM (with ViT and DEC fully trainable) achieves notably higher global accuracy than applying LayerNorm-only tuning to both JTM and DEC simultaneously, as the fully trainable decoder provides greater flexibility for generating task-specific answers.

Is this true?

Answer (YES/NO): YES